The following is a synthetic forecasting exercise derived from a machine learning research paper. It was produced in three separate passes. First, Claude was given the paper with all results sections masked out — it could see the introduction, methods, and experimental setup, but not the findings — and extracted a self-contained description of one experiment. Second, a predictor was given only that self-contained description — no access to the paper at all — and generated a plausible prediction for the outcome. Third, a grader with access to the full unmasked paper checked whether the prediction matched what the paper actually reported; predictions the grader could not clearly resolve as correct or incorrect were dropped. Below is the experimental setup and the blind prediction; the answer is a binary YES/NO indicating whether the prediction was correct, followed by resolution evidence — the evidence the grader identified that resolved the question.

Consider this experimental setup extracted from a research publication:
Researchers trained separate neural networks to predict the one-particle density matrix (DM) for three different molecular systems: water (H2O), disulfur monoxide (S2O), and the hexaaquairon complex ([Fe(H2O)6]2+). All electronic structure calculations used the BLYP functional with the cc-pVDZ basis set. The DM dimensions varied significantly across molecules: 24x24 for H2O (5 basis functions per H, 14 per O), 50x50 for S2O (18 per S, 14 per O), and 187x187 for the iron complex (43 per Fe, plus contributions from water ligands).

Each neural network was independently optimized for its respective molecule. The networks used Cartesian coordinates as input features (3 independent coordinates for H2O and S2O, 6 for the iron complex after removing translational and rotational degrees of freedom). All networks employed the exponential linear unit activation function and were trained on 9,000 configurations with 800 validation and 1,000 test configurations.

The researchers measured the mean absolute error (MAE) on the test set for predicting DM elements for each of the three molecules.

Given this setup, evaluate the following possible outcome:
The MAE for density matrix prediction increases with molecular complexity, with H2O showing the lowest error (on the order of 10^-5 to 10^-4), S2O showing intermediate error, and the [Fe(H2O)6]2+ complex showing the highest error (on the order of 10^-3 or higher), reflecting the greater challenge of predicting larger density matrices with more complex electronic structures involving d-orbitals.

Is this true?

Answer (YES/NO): NO